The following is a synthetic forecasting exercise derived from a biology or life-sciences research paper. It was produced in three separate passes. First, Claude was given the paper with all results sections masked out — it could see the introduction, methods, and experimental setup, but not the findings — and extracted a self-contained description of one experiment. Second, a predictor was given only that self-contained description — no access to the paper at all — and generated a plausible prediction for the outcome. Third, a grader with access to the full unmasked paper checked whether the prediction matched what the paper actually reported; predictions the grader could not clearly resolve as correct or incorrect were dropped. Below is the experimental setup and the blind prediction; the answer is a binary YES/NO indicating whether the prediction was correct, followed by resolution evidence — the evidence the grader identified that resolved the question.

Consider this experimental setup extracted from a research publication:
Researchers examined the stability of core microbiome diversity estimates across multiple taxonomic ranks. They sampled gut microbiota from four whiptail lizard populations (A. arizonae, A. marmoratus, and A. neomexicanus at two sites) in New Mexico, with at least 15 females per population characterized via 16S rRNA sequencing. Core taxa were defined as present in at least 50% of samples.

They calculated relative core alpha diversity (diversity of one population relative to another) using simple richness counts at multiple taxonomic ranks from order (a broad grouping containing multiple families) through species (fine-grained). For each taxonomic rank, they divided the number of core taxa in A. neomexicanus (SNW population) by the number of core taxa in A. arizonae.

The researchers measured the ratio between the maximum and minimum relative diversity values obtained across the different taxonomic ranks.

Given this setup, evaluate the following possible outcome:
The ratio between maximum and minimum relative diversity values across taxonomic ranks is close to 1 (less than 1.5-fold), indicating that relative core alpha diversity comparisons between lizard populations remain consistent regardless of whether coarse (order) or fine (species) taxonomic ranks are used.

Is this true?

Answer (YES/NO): NO